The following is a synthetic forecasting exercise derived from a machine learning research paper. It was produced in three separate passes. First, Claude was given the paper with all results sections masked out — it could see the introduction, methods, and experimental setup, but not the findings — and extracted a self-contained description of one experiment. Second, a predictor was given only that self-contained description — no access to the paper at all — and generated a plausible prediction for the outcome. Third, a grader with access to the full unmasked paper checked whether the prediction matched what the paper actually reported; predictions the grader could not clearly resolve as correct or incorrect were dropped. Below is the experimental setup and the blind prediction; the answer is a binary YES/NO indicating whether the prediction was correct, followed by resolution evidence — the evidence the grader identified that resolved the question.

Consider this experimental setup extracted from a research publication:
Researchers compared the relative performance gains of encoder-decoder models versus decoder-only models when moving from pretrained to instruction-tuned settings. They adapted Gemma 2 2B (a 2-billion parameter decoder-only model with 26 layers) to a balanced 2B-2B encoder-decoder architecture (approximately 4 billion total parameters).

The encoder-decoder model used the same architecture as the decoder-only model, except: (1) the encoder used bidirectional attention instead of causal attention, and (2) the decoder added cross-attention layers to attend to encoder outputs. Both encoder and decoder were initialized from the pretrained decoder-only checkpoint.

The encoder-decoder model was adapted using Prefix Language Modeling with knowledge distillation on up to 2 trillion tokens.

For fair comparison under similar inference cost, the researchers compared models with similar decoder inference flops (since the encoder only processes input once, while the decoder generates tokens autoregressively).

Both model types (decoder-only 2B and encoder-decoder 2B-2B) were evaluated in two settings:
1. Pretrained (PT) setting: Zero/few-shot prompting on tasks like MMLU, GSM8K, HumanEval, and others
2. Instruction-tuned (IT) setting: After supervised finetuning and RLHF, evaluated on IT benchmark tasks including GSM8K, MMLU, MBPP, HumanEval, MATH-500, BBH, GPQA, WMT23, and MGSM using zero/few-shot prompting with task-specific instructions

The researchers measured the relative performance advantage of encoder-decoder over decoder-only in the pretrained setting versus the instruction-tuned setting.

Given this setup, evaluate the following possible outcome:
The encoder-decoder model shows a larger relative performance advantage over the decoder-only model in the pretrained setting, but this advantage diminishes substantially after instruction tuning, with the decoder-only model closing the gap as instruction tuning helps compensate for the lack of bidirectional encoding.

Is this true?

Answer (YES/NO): NO